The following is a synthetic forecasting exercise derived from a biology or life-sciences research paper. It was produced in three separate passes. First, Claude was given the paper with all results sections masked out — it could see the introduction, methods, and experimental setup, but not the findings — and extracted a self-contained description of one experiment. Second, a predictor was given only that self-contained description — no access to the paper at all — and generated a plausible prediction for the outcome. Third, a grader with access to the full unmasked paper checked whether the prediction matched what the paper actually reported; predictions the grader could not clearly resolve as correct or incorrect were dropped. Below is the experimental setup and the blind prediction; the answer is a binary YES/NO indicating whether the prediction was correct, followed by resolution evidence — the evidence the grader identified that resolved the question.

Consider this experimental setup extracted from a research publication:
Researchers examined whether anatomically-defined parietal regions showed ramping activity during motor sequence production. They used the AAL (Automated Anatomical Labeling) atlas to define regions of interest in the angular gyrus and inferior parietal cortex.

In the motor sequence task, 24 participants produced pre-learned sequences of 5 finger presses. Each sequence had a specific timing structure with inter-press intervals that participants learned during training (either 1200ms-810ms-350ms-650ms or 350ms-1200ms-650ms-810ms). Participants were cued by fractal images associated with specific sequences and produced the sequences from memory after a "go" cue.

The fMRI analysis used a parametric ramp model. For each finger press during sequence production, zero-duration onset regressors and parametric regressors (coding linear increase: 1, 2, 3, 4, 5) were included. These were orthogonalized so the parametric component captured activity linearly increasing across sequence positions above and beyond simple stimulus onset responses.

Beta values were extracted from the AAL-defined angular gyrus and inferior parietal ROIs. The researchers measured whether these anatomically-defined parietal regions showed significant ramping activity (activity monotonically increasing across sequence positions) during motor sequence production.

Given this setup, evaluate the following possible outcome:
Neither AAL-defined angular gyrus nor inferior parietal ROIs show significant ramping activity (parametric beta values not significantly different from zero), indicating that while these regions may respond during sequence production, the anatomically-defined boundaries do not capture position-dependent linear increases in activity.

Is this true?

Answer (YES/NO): NO